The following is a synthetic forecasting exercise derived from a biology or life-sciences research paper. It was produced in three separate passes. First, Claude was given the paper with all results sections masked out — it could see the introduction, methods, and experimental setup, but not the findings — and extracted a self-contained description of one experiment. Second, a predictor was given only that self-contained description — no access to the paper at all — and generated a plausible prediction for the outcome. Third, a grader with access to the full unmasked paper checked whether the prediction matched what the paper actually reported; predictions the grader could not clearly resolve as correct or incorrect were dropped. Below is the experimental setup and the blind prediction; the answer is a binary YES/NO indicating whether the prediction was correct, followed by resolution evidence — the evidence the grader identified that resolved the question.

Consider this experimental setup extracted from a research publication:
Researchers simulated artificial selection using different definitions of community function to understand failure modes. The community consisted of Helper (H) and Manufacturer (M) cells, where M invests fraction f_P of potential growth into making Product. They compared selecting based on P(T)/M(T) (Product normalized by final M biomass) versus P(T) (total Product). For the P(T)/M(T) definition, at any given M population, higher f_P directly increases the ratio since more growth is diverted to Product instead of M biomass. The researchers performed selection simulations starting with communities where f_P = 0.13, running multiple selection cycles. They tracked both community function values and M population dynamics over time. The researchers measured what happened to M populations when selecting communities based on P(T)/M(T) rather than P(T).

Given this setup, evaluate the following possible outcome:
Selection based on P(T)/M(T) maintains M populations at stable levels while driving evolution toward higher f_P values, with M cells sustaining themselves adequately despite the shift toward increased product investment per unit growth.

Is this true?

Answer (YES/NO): NO